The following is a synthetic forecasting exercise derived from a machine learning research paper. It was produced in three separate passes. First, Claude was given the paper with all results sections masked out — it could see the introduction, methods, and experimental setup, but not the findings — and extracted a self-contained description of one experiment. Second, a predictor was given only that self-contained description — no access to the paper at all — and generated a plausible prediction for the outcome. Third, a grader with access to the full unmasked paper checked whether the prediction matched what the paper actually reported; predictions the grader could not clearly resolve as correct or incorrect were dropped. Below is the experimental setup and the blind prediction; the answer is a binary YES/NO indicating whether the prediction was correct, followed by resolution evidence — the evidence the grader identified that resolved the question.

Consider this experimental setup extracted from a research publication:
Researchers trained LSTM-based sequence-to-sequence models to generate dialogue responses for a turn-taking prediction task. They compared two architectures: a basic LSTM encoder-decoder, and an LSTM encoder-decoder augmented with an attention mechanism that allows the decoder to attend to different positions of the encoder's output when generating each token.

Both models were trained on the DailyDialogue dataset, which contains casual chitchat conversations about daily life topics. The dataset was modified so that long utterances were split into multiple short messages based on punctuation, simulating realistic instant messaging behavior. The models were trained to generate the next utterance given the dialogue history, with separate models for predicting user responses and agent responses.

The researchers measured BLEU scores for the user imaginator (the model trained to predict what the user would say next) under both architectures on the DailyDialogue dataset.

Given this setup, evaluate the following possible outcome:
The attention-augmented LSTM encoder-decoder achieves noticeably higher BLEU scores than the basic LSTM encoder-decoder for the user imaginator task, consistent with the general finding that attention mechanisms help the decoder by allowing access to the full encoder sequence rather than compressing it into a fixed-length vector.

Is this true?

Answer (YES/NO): YES